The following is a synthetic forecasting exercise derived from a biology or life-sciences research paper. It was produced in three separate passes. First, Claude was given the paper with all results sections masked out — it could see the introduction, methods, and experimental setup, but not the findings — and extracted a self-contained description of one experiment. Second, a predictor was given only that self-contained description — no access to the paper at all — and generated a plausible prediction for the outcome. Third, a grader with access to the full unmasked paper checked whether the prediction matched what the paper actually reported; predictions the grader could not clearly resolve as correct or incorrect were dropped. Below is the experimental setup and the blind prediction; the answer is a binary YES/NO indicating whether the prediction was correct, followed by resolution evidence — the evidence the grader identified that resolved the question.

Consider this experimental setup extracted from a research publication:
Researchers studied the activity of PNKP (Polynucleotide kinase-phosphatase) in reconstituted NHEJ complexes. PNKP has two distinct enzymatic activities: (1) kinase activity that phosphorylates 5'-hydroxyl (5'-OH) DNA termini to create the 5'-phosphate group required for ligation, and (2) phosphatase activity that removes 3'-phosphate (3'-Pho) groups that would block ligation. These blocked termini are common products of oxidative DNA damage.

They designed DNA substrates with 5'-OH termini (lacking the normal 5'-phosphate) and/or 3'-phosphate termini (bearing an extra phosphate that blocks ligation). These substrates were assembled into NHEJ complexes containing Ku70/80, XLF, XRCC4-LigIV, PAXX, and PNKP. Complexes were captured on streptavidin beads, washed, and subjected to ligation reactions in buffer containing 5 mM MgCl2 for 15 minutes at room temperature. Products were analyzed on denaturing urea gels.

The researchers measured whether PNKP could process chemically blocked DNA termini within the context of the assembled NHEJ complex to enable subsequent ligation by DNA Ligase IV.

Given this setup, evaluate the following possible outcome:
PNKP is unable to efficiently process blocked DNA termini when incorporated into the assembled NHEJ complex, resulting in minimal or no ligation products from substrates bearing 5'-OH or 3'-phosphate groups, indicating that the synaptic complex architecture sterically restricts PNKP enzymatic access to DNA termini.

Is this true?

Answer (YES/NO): NO